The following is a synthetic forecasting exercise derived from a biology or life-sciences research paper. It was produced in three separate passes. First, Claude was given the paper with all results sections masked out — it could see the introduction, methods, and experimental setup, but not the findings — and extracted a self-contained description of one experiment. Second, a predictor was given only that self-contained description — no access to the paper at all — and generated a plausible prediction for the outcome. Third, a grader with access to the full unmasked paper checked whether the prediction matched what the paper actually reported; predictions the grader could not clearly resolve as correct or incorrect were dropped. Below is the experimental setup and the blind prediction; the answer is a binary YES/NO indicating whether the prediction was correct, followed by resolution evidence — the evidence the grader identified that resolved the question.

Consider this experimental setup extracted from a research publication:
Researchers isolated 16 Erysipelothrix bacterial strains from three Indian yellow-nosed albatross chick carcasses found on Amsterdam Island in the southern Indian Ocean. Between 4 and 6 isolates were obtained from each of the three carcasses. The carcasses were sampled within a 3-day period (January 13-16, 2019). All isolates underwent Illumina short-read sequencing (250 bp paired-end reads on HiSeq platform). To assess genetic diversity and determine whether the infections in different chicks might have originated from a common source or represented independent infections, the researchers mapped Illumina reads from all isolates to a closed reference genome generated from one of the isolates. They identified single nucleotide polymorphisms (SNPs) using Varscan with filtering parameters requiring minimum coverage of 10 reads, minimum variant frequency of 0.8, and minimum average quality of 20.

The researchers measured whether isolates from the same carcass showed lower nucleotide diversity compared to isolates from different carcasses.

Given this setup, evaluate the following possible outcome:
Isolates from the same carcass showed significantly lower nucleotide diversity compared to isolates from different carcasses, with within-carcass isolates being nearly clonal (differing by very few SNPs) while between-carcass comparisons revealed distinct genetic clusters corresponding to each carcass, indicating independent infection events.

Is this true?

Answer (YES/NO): NO